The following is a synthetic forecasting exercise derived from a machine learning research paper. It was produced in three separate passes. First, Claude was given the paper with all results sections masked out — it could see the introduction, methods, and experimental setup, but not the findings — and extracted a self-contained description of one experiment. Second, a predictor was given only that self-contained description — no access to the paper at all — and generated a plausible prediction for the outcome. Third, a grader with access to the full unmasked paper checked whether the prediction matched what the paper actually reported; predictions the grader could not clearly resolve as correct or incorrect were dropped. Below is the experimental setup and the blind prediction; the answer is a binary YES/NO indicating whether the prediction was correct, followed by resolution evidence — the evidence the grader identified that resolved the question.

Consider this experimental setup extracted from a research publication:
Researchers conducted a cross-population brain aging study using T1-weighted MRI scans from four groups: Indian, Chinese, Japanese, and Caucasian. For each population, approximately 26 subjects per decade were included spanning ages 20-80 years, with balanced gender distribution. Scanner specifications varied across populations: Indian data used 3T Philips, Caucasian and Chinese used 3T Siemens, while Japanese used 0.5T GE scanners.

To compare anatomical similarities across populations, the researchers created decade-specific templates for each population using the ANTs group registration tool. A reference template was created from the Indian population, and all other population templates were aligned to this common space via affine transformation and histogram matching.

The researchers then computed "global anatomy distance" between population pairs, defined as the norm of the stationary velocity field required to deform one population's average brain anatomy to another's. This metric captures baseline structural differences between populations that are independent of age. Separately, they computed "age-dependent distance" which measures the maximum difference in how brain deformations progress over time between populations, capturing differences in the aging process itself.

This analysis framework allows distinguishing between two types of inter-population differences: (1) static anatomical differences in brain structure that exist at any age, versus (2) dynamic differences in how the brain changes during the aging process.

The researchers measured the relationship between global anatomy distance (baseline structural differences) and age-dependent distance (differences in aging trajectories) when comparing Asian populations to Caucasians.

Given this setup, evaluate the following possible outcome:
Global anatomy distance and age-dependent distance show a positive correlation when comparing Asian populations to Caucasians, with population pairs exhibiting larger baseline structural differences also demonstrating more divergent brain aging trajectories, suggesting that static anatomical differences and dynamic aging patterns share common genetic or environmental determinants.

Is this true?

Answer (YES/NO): NO